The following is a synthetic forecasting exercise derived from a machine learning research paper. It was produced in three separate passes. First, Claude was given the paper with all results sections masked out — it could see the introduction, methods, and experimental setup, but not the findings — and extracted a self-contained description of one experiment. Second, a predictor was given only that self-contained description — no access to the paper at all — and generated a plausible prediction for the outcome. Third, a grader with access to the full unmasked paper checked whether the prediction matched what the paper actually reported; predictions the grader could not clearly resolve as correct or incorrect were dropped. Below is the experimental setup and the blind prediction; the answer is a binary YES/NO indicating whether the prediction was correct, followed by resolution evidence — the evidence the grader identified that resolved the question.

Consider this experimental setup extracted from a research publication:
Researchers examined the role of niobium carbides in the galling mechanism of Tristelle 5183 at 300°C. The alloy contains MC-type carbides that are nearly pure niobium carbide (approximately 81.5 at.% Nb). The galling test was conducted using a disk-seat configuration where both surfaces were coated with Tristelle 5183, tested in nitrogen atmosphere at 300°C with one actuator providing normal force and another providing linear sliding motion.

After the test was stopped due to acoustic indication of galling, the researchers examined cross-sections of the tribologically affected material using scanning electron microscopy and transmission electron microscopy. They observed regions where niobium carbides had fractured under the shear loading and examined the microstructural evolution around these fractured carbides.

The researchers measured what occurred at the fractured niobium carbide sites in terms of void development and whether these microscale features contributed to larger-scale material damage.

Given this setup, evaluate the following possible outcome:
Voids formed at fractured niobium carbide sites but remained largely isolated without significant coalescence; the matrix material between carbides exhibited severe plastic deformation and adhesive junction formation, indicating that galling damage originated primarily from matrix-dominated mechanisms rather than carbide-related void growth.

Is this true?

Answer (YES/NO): NO